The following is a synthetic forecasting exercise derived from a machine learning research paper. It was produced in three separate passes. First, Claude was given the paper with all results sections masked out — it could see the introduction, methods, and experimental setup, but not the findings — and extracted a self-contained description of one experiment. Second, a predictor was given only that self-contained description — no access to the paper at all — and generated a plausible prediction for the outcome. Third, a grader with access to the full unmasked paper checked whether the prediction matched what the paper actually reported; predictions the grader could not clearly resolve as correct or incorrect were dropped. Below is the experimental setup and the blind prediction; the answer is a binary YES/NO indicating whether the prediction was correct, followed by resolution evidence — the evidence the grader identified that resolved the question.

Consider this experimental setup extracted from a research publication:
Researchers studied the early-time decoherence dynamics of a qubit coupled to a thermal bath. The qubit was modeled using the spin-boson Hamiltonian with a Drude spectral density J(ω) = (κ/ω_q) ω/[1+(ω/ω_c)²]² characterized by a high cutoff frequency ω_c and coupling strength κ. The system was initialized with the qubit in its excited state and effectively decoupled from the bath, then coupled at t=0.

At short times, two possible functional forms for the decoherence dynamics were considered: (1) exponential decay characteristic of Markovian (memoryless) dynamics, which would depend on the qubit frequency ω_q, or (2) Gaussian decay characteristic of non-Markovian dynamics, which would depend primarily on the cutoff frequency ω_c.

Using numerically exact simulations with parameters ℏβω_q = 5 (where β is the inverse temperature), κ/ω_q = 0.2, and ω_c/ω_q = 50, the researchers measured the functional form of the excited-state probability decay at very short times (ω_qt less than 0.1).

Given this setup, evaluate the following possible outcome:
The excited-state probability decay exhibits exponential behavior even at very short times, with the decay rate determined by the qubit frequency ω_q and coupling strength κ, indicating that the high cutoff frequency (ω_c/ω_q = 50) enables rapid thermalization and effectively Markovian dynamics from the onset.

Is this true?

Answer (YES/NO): NO